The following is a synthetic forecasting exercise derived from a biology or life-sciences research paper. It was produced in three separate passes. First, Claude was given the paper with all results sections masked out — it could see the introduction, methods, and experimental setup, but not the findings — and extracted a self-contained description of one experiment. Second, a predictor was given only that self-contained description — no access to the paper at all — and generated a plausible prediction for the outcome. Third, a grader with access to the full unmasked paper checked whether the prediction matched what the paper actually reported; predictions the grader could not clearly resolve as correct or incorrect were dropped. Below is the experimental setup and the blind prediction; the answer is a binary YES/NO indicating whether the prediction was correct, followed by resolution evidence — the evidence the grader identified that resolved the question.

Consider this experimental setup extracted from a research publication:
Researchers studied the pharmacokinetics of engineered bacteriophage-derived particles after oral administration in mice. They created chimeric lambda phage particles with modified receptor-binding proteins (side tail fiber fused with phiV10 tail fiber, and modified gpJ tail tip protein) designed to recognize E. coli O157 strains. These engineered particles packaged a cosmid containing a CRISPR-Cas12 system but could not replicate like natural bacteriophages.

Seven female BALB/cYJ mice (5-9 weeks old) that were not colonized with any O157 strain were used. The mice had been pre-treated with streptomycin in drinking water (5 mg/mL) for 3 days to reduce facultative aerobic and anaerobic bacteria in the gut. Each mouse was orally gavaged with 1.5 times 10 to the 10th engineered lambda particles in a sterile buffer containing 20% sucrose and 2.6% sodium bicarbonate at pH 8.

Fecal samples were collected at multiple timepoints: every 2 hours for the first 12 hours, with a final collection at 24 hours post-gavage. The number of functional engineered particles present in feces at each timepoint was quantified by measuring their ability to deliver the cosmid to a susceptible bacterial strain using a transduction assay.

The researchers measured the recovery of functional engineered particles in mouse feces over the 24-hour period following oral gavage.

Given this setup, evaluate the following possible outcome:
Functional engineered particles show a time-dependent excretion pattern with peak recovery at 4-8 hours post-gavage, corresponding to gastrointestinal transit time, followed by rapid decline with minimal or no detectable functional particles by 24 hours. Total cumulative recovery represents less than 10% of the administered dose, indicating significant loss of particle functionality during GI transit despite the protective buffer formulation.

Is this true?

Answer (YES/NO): YES